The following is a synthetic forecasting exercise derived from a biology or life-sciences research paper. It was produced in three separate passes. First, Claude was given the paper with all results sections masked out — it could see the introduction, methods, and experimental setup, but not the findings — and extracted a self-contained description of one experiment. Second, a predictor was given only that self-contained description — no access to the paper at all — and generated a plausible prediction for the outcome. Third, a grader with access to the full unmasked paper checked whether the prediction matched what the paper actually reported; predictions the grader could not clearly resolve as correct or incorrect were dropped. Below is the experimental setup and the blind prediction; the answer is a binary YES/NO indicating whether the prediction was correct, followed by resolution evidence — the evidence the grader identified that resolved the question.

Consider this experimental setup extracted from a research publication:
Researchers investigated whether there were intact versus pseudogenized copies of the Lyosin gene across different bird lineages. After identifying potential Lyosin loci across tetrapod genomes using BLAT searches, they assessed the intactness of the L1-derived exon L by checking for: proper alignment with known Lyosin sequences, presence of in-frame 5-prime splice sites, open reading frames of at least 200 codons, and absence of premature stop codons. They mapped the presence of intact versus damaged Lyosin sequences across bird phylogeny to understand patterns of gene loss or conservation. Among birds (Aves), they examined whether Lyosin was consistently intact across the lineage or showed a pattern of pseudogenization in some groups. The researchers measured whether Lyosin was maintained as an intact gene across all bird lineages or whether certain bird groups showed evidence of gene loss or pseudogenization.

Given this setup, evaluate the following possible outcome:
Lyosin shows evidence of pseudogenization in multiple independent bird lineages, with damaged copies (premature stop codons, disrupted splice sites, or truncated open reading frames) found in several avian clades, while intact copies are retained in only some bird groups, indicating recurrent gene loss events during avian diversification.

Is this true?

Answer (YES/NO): YES